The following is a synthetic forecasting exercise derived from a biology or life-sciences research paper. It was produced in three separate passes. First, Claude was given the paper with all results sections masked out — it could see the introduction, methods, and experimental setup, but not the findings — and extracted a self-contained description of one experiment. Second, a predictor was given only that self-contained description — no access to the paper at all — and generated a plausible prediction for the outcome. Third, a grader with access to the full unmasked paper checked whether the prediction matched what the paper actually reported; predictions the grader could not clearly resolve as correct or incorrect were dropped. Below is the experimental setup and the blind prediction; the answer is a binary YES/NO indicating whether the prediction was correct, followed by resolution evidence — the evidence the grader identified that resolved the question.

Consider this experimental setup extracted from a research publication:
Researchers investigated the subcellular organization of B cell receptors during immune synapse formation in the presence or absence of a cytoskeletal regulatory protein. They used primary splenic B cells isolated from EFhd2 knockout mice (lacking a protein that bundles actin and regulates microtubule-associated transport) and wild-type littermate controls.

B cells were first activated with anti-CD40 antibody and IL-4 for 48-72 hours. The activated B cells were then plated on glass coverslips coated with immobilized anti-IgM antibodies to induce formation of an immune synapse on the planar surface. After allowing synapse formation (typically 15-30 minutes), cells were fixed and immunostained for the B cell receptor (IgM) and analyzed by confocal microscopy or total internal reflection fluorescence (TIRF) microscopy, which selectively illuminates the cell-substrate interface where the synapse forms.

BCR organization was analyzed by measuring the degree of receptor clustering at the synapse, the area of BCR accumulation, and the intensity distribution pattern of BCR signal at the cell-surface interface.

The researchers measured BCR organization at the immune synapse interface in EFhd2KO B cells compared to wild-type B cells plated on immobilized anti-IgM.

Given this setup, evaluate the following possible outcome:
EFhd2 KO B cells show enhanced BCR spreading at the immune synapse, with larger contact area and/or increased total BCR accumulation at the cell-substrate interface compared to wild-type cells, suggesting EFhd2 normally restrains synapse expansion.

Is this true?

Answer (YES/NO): NO